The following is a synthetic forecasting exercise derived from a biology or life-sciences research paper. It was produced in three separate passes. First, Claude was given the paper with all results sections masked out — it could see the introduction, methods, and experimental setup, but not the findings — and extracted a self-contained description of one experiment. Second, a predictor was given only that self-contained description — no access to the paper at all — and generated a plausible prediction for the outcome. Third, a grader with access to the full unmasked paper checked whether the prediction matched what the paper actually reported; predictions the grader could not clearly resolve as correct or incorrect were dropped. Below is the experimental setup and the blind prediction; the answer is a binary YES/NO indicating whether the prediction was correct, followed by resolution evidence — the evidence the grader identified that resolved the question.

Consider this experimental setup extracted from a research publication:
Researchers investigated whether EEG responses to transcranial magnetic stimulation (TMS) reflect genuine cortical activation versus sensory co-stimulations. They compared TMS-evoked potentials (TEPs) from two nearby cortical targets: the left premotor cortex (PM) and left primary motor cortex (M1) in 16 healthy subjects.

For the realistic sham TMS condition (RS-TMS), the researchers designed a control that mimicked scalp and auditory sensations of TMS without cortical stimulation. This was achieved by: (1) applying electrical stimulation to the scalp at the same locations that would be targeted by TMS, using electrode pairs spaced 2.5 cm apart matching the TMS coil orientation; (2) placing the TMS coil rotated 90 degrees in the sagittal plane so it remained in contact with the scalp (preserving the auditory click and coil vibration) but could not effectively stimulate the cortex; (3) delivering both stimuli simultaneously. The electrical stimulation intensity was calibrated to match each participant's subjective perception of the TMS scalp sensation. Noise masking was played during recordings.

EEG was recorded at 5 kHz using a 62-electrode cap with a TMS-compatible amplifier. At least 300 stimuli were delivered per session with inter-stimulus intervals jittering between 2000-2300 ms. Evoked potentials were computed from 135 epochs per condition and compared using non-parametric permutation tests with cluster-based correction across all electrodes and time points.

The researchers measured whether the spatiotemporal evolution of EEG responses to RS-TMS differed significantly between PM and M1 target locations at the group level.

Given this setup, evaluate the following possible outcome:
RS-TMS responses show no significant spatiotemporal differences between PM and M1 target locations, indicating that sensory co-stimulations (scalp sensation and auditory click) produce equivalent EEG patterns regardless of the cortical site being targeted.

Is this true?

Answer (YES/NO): YES